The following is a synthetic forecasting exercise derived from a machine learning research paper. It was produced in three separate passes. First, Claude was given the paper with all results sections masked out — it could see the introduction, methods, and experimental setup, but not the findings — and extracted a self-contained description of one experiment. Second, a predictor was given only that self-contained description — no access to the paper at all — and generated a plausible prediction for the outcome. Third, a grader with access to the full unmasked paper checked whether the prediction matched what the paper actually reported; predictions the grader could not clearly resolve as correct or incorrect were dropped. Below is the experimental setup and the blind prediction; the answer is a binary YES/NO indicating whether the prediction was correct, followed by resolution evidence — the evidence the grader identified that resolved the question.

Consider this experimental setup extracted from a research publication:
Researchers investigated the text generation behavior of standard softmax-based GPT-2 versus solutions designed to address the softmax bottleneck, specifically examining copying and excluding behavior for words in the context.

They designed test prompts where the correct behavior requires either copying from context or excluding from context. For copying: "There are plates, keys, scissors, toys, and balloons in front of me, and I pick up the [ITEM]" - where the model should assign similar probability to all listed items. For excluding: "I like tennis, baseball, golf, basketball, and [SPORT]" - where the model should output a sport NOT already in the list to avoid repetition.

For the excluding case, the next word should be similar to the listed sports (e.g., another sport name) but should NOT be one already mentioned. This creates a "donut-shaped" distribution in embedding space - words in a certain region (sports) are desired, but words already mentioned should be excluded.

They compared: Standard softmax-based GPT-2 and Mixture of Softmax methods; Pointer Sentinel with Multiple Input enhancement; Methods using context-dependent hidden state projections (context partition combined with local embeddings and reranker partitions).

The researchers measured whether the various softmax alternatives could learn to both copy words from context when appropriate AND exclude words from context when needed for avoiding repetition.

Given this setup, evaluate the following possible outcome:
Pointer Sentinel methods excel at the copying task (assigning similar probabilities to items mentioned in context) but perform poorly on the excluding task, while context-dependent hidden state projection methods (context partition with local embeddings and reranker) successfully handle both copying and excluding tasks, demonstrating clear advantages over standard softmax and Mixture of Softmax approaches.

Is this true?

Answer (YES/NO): YES